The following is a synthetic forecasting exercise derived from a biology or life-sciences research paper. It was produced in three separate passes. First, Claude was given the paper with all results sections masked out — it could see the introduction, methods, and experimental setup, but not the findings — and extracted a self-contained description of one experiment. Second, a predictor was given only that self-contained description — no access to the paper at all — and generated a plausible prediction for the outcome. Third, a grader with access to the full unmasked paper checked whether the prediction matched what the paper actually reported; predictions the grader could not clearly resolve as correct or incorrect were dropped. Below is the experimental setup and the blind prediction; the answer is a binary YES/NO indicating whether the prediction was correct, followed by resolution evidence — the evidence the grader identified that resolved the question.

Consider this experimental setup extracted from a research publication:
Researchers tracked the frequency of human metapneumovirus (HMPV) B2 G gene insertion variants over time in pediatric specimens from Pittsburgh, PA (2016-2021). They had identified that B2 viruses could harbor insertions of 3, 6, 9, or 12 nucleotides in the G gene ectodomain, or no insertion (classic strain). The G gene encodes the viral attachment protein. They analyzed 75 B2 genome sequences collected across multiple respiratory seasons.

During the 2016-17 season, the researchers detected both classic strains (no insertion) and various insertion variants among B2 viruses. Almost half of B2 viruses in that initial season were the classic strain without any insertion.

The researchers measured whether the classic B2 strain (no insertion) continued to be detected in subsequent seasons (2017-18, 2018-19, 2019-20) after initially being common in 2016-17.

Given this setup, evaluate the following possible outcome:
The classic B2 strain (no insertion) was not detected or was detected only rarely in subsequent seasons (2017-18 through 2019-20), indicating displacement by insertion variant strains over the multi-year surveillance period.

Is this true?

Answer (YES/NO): YES